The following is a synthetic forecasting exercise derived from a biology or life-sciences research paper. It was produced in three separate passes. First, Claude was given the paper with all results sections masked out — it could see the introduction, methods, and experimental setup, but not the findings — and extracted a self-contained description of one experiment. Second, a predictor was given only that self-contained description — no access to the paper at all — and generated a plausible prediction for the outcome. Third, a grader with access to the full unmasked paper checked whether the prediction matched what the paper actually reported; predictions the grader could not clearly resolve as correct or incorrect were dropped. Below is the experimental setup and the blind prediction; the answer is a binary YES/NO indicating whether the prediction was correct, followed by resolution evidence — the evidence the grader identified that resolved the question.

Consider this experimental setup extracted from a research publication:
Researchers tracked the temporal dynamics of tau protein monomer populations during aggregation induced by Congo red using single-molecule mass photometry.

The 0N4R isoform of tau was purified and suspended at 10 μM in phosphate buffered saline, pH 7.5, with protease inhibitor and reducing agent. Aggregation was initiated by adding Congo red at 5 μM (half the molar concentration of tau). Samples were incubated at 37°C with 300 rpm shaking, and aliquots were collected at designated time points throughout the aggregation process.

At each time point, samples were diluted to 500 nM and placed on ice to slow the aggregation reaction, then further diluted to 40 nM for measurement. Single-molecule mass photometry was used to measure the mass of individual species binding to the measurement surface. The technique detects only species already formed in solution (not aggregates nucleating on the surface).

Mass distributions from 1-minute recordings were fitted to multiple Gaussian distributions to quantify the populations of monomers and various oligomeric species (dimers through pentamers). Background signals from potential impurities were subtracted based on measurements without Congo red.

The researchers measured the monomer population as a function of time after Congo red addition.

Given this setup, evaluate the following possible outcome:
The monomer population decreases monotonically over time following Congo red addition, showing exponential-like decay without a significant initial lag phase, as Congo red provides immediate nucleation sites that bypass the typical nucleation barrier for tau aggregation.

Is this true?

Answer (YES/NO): NO